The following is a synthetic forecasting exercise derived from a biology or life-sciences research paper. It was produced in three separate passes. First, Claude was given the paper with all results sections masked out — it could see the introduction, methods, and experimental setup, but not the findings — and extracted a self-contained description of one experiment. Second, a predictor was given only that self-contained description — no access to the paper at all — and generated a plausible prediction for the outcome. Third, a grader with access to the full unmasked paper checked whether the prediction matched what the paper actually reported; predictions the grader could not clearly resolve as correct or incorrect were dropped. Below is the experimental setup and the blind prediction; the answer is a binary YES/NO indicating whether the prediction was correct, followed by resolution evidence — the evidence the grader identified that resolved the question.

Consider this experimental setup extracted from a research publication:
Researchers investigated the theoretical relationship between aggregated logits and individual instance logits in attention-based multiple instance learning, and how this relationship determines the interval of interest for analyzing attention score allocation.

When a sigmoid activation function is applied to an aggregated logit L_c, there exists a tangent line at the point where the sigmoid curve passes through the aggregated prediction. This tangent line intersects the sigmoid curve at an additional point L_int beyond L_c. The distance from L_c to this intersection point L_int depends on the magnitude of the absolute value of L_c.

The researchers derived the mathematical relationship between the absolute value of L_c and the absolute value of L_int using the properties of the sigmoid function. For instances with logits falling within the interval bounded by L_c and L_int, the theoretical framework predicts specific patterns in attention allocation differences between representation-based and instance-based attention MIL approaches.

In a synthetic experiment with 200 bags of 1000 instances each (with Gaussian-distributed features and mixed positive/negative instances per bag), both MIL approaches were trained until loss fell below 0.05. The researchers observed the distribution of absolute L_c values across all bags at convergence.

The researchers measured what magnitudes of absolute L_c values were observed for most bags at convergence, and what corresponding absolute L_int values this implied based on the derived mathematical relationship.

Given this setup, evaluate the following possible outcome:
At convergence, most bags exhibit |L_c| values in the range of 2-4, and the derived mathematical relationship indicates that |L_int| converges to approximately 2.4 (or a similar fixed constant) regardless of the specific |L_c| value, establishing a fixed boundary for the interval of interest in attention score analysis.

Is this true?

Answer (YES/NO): NO